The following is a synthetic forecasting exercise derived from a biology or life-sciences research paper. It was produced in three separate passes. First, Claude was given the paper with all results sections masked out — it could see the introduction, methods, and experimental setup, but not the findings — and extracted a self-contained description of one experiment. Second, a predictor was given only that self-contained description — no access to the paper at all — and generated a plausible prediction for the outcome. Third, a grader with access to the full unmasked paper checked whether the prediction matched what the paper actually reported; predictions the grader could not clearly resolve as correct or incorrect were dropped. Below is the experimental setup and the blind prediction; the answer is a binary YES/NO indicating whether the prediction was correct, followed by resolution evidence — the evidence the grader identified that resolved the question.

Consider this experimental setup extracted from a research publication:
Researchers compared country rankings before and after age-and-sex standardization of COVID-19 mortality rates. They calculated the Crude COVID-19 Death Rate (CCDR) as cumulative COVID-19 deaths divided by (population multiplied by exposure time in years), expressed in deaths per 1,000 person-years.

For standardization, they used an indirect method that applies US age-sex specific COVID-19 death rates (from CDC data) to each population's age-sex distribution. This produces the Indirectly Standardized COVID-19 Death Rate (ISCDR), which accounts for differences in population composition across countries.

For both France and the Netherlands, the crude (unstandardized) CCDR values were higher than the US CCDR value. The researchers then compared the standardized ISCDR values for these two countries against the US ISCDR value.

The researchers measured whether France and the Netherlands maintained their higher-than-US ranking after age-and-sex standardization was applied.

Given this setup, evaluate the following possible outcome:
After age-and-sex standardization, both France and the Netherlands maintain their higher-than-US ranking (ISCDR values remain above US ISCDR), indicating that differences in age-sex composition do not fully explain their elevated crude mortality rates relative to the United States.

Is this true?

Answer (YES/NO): NO